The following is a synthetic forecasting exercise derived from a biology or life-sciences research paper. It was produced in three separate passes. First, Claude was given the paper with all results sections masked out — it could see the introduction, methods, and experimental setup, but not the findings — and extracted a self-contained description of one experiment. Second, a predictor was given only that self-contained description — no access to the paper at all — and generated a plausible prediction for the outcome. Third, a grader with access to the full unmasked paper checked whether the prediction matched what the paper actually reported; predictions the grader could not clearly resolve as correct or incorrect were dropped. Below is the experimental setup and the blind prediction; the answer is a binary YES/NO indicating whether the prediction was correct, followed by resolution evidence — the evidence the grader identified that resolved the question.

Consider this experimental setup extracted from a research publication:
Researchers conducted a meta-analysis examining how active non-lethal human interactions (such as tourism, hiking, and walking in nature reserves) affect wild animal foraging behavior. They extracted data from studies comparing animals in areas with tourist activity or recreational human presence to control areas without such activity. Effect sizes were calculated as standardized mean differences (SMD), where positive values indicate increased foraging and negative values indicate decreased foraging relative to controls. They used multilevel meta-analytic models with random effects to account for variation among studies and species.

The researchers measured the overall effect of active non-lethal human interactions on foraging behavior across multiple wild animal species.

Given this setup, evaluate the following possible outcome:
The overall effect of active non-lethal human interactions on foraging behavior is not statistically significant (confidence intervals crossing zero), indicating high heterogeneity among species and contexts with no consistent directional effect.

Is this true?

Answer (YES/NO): YES